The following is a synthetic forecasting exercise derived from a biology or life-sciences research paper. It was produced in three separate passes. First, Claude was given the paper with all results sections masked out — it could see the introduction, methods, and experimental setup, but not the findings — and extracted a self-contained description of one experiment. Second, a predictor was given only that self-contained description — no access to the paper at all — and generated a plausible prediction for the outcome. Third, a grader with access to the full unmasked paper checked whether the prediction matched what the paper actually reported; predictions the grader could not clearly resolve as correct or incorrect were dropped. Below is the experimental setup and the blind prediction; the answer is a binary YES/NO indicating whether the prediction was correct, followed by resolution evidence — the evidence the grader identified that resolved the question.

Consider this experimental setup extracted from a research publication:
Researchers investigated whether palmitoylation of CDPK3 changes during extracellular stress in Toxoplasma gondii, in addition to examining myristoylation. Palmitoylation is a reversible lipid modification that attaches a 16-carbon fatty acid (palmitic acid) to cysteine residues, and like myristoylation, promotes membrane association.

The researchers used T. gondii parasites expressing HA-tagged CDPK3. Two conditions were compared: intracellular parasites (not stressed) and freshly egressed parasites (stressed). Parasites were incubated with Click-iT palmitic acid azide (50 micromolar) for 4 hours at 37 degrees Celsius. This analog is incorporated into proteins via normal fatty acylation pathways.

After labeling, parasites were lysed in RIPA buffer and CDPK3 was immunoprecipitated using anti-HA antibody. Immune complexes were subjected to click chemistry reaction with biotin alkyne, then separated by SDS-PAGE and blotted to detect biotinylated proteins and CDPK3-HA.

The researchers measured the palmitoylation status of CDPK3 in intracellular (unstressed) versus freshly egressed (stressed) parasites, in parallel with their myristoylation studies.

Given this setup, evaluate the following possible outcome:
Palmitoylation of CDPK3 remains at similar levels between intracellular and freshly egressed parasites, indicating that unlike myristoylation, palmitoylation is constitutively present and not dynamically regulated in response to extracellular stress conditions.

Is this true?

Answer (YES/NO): YES